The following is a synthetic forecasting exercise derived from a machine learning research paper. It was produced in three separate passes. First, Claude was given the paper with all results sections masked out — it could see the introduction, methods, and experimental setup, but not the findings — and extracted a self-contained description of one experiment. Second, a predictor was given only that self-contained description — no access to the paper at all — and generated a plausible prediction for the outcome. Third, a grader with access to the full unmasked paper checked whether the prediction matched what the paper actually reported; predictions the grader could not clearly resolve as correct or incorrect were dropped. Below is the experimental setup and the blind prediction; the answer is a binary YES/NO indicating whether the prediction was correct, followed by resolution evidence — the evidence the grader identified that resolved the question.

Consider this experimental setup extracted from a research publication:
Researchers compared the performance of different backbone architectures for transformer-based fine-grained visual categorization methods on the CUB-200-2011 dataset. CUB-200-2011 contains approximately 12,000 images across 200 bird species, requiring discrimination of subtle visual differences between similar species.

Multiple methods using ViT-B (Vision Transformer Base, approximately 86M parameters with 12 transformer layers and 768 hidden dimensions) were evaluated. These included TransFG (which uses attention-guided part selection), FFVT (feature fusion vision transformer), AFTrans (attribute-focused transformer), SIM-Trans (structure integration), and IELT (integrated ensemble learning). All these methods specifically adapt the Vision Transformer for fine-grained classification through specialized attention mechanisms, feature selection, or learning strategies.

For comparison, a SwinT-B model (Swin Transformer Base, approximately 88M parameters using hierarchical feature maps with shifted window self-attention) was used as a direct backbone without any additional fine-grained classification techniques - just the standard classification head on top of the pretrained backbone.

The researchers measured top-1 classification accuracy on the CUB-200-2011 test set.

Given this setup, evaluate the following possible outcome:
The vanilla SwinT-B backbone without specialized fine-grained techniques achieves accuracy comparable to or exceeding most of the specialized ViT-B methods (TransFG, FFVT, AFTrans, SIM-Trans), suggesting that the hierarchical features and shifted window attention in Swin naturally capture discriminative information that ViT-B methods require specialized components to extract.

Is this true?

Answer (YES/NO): NO